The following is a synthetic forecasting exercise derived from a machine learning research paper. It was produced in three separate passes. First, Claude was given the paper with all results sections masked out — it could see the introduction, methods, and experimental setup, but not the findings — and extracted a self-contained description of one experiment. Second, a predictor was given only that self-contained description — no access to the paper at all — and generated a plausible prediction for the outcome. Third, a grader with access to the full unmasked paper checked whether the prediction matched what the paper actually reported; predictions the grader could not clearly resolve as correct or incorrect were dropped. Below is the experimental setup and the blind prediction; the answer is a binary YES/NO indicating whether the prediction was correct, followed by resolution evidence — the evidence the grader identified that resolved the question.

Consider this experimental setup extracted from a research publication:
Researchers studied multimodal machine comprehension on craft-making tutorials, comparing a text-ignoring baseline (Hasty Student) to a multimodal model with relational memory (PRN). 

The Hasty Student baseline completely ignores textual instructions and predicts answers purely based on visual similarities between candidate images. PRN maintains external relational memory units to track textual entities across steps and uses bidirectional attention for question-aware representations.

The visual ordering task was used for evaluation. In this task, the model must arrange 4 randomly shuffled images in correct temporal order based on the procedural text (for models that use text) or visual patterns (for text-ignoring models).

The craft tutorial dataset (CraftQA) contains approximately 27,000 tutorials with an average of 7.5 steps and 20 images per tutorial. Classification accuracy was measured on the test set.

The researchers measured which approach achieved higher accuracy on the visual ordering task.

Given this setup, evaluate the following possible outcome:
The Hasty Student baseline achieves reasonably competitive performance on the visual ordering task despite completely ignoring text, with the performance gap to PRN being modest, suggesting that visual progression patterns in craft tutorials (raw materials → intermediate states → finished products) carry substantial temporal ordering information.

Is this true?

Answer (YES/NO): YES